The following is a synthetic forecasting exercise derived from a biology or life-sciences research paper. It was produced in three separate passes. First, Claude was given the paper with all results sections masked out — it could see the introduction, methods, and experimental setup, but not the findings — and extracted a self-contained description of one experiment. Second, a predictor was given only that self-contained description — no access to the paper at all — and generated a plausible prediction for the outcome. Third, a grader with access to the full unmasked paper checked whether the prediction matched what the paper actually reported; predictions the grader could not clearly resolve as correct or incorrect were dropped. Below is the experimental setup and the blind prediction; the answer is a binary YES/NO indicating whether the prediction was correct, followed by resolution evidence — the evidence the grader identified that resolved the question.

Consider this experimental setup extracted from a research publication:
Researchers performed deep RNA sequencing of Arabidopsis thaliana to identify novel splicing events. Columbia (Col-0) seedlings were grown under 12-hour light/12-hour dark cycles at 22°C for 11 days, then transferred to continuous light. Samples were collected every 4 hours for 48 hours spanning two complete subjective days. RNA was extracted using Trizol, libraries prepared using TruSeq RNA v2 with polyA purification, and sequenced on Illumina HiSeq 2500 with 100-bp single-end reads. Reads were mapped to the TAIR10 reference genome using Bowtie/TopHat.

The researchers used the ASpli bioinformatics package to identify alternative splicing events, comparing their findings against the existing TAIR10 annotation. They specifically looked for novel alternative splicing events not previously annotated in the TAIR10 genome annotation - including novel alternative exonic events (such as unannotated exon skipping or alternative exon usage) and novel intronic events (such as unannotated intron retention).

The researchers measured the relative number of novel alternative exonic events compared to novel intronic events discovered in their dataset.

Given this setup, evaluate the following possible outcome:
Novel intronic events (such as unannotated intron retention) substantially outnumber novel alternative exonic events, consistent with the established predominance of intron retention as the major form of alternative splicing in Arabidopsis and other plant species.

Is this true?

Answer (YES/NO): YES